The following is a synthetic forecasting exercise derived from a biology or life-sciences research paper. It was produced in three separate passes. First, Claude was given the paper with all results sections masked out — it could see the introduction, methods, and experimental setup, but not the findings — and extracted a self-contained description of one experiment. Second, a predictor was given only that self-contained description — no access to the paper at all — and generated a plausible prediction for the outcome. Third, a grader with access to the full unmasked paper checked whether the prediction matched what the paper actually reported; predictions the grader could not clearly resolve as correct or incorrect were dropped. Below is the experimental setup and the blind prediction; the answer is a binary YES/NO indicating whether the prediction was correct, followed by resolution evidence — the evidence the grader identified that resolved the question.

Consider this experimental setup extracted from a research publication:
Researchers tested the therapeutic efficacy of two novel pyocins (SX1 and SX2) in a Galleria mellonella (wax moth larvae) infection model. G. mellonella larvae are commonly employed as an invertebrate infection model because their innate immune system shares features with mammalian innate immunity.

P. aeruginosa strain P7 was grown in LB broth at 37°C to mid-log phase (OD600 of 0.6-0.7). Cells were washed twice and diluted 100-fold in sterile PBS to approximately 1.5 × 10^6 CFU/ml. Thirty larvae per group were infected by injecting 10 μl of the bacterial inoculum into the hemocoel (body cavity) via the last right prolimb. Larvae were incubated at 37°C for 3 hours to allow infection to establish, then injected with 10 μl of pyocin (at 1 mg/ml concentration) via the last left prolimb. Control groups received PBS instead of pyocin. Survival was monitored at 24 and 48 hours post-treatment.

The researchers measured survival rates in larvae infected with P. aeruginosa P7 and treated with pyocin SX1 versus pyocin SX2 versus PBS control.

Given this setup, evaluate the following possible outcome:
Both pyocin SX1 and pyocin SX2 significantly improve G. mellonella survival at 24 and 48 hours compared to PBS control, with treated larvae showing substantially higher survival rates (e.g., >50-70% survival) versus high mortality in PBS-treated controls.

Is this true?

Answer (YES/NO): NO